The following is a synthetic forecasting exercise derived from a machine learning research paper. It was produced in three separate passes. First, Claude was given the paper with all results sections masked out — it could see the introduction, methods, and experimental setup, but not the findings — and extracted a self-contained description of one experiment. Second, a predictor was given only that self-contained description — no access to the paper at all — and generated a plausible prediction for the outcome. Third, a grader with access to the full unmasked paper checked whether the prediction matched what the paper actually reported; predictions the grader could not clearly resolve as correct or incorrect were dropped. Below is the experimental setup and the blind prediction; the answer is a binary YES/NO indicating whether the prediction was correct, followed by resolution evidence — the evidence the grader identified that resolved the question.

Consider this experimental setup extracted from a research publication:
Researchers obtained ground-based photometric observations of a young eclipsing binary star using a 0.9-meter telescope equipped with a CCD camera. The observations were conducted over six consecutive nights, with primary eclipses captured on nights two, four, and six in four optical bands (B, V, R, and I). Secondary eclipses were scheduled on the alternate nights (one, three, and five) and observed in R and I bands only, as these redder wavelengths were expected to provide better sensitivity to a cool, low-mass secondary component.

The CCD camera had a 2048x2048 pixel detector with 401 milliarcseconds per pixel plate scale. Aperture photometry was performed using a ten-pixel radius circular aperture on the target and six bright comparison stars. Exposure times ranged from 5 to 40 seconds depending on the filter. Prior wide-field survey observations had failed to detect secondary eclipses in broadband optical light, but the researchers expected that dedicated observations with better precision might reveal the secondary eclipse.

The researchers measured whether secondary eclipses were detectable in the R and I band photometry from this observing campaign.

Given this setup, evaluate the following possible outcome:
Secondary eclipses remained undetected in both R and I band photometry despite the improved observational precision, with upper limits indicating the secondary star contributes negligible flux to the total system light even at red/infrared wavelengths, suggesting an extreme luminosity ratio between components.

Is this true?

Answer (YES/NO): NO